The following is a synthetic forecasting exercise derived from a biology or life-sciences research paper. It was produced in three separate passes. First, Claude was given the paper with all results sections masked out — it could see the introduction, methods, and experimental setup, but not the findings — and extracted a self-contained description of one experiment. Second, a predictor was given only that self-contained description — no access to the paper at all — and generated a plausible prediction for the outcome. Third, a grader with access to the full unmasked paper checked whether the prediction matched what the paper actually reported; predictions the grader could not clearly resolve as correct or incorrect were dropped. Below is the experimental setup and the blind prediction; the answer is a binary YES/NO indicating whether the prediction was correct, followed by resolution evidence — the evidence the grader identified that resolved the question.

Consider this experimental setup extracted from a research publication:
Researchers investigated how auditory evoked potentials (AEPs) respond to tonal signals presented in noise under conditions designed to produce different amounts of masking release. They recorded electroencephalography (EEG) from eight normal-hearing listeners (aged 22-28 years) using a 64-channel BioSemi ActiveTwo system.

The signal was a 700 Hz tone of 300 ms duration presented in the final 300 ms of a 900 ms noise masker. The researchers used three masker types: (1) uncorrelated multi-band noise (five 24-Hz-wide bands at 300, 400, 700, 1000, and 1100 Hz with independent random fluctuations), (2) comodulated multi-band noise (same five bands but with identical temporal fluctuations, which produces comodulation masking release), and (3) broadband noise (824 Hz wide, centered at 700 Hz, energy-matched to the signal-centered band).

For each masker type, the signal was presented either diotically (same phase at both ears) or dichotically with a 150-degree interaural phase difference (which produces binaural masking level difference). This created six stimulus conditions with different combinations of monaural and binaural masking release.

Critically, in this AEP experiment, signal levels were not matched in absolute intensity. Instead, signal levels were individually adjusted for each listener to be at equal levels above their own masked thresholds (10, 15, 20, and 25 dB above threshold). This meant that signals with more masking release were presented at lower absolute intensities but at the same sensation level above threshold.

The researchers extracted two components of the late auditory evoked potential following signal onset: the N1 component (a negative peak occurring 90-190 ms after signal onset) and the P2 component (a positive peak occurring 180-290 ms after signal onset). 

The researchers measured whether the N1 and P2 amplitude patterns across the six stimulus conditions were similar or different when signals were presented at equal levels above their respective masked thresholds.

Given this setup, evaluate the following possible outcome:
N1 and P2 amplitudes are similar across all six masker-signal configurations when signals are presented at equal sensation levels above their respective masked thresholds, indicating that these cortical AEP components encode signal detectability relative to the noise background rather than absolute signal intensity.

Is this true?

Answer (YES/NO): NO